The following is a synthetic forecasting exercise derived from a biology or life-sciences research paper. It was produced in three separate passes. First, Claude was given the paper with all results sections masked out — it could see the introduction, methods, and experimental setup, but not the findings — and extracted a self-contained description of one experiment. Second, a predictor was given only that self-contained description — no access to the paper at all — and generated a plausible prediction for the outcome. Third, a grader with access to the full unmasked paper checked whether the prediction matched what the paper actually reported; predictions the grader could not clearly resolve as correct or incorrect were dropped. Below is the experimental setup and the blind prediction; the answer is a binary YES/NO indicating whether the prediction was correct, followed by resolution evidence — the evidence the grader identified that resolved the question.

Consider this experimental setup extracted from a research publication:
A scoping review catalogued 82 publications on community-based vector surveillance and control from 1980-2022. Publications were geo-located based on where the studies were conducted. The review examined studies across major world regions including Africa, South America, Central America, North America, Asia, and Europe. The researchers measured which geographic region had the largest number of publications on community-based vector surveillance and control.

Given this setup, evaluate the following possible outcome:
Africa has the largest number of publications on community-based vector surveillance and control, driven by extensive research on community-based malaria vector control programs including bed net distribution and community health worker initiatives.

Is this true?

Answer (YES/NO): YES